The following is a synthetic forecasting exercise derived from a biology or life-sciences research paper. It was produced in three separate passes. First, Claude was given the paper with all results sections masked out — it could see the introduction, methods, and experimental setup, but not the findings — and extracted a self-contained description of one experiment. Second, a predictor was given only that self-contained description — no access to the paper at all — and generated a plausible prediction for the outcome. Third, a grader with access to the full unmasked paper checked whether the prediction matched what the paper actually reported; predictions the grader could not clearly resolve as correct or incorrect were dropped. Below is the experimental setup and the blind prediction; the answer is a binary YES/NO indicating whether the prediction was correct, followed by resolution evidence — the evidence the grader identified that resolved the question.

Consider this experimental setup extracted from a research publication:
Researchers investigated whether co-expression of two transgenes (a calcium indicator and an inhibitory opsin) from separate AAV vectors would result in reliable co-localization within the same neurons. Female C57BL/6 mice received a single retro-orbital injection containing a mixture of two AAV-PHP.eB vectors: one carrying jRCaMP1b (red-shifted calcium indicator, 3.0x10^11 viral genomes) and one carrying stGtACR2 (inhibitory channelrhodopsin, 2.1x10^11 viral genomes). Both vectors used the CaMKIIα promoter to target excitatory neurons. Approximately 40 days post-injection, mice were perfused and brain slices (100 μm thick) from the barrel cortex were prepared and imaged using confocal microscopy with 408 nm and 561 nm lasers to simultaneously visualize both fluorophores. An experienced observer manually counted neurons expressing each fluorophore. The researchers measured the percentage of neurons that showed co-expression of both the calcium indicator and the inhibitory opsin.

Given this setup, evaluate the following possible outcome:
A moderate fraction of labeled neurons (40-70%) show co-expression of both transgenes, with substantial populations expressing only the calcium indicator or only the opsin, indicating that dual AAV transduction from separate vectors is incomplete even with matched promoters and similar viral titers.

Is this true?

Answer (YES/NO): NO